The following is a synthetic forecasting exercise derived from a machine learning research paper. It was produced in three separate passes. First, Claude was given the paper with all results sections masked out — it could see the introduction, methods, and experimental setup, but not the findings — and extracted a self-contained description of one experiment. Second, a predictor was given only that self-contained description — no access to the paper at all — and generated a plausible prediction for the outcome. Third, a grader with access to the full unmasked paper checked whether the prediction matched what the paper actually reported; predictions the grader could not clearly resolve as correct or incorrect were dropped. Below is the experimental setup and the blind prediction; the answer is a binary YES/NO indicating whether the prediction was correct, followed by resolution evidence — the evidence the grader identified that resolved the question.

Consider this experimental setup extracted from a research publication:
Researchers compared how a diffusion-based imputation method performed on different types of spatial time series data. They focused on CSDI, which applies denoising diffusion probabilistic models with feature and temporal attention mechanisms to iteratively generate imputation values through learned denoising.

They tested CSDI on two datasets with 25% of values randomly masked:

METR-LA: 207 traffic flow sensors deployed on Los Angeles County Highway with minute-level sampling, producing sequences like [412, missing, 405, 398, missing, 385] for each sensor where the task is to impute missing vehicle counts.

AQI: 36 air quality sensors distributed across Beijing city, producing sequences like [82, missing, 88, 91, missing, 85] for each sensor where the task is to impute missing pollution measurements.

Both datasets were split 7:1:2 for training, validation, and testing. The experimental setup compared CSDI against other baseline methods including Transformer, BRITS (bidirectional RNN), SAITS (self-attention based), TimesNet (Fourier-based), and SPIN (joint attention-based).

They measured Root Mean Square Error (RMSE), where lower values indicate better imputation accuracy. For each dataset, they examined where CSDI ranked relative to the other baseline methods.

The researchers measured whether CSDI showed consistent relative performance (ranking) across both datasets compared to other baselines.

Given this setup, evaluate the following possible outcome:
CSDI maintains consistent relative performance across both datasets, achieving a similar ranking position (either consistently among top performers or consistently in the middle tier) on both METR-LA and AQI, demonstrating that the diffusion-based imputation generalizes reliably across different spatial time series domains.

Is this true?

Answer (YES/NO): NO